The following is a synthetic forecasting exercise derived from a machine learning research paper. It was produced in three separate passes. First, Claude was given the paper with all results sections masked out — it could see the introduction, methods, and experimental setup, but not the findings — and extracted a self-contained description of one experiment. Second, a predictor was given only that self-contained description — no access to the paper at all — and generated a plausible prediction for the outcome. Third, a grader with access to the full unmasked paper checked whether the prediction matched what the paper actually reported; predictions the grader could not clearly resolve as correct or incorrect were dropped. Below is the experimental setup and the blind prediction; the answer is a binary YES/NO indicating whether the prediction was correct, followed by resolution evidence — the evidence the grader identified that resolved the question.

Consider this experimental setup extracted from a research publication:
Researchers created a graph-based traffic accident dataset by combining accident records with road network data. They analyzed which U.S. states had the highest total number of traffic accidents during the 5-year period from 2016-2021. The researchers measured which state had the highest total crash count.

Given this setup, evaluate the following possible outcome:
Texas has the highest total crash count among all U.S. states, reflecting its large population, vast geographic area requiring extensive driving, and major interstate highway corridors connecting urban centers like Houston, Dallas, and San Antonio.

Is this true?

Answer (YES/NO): NO